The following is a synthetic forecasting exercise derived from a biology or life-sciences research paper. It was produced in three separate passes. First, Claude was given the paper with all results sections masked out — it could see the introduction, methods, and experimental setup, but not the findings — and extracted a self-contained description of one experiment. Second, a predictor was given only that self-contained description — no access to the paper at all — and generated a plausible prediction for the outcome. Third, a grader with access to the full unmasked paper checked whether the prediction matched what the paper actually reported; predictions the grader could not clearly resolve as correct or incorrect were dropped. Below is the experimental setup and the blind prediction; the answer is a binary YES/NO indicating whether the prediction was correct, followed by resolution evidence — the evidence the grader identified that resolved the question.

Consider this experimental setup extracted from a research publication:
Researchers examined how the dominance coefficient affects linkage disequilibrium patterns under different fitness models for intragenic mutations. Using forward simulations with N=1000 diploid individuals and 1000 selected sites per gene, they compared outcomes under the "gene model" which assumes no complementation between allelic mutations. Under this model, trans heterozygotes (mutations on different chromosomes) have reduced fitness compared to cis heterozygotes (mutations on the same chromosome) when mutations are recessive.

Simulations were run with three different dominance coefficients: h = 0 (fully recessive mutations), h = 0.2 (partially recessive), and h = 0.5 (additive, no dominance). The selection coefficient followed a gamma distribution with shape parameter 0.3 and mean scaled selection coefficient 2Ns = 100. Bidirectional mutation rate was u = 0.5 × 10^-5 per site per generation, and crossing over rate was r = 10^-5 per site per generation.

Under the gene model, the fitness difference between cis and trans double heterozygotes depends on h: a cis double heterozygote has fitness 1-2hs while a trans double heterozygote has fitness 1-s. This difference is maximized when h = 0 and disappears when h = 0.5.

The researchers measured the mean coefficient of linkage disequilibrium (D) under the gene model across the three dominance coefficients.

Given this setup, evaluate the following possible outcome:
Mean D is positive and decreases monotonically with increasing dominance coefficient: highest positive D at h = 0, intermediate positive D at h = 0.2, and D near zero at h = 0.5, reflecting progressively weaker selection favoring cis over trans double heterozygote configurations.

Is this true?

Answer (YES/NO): YES